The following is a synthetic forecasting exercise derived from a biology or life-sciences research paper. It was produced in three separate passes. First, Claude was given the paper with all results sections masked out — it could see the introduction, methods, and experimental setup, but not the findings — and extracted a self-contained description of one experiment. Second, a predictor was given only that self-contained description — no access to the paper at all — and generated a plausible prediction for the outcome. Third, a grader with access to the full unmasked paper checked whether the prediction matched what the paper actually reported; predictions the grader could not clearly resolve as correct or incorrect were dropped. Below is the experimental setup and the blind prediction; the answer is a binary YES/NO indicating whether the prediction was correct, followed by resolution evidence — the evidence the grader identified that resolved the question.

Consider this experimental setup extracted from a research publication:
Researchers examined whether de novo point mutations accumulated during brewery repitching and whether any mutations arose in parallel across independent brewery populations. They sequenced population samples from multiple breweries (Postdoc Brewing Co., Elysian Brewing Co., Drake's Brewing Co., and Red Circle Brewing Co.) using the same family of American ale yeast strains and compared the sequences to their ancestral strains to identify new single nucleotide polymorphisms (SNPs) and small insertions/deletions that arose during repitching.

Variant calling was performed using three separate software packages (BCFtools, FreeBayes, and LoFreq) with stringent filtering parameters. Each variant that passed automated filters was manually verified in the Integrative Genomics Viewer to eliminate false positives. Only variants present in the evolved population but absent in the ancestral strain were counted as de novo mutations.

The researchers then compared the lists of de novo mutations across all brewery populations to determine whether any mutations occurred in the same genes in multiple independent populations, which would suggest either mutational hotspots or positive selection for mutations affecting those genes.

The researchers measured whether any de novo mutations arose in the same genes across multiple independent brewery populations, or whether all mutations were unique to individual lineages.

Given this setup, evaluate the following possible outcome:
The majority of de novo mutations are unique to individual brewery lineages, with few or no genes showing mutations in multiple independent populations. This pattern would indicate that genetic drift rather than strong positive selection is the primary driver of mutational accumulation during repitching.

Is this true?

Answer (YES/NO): NO